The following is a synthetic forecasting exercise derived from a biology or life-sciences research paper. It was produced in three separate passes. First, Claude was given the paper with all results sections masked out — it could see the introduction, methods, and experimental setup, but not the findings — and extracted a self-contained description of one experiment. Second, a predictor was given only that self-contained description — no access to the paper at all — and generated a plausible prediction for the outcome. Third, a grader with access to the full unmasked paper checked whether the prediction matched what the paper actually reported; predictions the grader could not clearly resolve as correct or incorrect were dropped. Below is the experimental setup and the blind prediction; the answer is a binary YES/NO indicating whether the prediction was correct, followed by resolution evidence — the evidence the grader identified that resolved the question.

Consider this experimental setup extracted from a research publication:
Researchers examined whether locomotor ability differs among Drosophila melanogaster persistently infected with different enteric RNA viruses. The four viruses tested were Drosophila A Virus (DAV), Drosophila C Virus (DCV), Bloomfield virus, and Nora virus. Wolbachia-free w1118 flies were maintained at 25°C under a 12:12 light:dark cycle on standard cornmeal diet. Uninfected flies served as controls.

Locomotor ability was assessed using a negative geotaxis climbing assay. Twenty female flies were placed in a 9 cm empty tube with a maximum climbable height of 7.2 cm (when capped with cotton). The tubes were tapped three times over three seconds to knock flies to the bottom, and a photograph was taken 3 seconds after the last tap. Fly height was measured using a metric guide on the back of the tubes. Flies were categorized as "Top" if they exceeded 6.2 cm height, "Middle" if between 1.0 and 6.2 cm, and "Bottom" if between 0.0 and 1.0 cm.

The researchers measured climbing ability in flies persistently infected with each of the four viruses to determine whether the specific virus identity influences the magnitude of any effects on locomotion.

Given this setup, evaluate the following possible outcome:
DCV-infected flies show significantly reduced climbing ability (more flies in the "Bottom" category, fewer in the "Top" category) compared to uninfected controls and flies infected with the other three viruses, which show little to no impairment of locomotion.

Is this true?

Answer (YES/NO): NO